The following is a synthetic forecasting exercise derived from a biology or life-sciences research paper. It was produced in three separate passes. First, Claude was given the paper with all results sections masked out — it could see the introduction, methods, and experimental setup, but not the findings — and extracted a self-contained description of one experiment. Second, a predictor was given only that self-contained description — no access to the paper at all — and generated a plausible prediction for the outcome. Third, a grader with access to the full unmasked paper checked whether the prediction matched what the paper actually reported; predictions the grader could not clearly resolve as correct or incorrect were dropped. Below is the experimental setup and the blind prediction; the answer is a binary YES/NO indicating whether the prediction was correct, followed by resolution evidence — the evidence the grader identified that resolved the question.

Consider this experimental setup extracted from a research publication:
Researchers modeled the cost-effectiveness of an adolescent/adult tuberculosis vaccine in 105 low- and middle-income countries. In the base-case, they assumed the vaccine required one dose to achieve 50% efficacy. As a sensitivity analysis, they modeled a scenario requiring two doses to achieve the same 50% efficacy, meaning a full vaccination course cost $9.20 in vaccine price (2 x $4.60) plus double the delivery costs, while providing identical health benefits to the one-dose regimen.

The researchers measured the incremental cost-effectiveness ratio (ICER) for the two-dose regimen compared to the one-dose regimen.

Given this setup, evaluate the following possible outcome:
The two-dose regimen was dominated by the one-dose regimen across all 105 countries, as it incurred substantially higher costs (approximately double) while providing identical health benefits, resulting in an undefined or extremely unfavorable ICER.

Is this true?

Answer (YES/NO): NO